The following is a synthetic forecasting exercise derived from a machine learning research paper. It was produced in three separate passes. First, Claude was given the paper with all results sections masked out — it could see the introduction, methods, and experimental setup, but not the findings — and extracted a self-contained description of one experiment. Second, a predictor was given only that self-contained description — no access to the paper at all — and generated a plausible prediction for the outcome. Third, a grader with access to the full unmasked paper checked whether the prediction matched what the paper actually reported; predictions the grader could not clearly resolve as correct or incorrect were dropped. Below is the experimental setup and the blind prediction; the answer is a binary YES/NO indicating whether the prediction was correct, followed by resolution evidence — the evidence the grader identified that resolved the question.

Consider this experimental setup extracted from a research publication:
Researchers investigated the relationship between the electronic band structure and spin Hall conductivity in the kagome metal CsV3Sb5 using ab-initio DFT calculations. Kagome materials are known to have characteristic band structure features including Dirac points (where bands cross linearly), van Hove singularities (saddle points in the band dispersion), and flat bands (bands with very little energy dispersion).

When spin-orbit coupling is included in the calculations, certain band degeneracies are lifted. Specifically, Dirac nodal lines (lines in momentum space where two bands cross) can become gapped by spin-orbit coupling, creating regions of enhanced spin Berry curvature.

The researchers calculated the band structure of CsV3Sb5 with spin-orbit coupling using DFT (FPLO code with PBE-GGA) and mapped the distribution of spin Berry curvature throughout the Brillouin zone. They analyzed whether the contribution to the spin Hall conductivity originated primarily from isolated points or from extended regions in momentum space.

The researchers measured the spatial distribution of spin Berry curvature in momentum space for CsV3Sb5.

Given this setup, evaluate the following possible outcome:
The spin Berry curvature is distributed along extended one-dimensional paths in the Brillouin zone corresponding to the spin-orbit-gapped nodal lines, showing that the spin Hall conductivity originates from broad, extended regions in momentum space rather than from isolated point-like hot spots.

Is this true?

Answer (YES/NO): YES